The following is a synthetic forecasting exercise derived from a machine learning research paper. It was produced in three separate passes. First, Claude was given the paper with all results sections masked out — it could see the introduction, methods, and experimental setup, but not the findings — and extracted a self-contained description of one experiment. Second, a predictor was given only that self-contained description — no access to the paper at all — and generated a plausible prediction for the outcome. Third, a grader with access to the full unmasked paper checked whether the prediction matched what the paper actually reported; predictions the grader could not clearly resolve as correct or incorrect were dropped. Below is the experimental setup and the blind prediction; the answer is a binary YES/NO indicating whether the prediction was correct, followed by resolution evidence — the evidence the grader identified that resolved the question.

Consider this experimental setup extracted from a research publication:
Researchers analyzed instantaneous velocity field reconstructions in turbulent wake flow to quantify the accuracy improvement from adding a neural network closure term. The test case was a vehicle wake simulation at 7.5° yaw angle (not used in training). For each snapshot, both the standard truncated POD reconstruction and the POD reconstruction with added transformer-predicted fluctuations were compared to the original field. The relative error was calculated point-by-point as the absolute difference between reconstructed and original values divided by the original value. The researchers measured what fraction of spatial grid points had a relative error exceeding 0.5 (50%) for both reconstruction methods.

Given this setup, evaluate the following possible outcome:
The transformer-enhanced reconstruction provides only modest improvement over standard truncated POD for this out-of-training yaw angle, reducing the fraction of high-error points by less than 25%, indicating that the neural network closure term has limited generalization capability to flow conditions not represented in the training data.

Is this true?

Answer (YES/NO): NO